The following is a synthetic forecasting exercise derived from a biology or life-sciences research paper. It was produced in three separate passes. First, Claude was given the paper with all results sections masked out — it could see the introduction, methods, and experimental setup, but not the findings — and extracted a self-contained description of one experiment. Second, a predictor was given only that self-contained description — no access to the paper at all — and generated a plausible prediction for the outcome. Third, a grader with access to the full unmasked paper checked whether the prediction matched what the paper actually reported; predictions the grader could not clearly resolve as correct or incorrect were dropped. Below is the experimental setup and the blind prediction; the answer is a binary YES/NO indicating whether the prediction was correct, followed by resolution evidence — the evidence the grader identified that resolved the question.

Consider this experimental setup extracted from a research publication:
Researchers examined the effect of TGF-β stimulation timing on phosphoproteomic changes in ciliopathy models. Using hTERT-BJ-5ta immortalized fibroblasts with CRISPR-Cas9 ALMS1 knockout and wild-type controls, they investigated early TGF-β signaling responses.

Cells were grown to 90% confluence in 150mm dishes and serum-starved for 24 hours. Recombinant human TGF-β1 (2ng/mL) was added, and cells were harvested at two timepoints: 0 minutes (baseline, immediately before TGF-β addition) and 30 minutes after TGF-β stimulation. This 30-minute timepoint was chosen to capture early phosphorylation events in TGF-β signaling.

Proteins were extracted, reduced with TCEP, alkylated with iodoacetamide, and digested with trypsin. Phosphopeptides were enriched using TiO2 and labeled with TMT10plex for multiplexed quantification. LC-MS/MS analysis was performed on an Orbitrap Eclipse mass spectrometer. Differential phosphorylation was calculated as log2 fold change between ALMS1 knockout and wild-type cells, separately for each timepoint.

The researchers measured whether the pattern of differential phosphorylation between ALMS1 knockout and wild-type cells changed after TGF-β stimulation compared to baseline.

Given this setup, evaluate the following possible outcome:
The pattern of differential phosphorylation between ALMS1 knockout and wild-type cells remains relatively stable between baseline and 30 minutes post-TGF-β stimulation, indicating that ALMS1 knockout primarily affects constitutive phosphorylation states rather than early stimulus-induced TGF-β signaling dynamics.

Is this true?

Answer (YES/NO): NO